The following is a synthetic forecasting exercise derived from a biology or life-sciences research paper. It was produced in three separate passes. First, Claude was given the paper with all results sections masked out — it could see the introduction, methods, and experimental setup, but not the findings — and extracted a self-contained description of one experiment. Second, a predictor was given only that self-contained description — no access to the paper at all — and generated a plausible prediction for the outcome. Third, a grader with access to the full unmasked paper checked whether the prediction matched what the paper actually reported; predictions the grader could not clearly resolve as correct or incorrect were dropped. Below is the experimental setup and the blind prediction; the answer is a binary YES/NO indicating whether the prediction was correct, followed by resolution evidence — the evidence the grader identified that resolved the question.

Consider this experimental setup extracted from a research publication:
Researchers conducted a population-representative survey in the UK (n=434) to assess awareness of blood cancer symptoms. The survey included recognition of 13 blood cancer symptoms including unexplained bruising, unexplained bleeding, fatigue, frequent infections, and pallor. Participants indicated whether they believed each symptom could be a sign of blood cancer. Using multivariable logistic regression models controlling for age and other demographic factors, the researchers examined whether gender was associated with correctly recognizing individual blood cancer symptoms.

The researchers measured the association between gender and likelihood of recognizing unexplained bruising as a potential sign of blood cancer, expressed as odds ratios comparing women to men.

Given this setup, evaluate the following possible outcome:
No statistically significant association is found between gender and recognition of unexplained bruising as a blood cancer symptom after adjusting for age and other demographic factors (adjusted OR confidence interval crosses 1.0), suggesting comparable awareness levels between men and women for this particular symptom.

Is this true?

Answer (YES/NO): NO